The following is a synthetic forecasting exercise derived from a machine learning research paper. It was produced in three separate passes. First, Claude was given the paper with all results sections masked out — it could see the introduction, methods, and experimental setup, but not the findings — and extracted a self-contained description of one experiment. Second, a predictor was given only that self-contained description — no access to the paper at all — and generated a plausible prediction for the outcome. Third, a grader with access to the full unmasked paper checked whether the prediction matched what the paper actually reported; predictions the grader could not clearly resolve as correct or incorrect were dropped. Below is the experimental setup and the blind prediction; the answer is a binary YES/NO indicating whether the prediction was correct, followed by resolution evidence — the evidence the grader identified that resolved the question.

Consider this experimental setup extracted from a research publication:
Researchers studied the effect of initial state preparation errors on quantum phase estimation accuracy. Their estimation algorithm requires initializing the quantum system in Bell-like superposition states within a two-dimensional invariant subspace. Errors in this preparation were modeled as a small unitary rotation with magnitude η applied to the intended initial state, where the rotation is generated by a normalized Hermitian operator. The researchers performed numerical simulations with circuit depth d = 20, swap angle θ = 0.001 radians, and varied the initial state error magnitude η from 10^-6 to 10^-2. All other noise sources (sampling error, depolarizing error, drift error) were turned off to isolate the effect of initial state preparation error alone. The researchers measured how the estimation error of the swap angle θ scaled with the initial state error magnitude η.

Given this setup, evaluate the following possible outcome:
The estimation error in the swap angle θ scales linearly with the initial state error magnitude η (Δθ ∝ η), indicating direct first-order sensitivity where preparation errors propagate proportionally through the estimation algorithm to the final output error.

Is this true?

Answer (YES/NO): YES